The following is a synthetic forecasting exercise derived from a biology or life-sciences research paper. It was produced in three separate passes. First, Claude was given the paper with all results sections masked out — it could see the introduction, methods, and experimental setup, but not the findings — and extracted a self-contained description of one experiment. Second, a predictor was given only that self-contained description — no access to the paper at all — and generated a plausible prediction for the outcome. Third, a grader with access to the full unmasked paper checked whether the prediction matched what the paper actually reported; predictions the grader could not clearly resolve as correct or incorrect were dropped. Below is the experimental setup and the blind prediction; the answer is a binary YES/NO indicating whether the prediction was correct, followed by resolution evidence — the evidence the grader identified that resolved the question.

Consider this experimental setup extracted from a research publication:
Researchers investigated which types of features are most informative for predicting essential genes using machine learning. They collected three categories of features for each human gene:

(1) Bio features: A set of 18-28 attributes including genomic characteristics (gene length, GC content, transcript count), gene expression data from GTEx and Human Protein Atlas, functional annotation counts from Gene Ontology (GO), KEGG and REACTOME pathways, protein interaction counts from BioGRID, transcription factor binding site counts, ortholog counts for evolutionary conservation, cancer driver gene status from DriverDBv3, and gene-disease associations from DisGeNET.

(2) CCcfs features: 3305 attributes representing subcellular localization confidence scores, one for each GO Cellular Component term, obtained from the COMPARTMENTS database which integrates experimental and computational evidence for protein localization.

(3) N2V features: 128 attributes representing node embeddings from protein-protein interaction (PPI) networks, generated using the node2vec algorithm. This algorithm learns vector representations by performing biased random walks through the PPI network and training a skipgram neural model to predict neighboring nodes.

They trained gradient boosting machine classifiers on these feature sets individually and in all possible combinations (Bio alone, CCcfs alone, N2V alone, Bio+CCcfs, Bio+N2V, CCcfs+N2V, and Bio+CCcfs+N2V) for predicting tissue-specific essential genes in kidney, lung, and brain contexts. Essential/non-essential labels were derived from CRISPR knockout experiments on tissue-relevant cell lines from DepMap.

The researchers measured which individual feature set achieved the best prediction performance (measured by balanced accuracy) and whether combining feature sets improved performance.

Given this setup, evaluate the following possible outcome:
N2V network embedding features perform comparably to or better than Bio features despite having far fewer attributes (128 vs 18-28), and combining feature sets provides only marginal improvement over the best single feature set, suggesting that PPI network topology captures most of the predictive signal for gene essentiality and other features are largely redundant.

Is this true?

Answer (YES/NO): NO